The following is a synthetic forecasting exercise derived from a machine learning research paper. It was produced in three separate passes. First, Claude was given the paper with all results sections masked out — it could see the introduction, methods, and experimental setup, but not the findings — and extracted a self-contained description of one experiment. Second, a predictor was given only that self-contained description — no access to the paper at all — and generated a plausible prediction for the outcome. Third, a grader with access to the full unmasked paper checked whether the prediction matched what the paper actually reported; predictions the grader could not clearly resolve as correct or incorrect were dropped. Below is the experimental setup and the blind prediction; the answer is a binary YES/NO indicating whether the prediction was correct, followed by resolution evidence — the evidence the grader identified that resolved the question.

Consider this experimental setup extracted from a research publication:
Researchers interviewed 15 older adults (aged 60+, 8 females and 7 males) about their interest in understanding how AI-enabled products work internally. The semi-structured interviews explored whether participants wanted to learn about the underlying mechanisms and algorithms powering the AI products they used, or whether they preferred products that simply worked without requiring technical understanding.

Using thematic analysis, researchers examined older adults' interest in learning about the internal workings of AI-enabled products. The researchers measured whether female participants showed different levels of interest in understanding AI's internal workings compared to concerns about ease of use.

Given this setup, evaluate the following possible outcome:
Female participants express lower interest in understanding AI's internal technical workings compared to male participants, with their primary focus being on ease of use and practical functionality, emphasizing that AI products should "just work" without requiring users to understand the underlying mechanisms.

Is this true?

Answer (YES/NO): YES